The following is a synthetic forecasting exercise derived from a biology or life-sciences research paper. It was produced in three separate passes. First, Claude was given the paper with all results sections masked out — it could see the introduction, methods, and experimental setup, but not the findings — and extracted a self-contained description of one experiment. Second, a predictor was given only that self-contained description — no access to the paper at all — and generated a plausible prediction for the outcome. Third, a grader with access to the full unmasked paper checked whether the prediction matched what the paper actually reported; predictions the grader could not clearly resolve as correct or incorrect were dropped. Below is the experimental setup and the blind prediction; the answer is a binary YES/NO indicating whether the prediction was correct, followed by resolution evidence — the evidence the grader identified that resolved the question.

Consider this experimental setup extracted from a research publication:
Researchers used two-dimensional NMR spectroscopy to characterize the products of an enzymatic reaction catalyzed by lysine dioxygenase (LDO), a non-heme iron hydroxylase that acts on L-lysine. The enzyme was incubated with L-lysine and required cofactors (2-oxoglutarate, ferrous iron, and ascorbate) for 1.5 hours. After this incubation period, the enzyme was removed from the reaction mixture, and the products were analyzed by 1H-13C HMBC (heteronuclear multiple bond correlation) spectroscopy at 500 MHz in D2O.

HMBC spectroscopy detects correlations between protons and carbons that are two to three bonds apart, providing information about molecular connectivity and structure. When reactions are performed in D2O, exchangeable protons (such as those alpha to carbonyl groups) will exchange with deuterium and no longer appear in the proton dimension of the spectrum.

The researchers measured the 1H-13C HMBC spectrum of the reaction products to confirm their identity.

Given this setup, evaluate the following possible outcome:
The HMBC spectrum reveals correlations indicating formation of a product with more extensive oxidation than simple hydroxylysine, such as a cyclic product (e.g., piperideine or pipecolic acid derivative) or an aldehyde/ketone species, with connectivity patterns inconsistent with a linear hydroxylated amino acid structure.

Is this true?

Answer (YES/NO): NO